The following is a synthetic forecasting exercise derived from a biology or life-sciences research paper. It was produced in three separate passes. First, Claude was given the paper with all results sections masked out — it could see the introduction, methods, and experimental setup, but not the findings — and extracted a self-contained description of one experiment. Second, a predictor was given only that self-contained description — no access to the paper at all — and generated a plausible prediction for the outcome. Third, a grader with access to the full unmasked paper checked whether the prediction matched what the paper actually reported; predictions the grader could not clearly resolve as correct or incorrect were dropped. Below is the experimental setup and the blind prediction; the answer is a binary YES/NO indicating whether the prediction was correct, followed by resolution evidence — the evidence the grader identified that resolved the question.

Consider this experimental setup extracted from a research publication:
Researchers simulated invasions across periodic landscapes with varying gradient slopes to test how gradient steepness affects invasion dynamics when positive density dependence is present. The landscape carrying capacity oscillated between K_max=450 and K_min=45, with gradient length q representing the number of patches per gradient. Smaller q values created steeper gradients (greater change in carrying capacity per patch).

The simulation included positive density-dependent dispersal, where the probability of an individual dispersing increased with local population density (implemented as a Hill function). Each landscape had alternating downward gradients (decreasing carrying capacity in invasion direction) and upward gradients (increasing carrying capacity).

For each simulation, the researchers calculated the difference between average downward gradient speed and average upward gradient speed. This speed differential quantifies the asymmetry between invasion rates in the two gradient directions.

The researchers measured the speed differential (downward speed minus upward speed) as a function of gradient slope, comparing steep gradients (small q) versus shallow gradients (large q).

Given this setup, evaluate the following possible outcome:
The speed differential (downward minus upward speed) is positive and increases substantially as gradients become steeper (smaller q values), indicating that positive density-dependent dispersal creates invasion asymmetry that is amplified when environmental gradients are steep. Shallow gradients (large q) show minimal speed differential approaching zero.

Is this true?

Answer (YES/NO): NO